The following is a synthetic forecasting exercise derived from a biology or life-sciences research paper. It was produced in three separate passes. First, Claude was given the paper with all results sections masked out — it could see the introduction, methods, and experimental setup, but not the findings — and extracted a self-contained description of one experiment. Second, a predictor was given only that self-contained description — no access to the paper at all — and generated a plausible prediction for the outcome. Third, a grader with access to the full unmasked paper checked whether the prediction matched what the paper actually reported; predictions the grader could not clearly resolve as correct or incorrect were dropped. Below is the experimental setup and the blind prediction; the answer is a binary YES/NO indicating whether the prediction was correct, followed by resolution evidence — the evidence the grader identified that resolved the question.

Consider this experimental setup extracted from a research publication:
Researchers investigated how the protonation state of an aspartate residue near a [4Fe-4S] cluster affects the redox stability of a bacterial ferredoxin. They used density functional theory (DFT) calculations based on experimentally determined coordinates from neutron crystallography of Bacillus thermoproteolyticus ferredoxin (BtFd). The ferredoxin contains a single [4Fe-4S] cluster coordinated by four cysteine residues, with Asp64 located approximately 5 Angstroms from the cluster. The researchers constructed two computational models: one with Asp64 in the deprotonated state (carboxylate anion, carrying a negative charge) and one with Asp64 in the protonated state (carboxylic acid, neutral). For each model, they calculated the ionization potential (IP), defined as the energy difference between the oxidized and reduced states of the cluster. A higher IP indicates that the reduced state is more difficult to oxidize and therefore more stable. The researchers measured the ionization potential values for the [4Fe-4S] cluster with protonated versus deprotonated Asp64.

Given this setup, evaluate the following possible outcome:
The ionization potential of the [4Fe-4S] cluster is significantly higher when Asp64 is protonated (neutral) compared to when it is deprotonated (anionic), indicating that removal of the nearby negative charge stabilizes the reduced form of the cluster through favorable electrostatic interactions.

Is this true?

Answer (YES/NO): YES